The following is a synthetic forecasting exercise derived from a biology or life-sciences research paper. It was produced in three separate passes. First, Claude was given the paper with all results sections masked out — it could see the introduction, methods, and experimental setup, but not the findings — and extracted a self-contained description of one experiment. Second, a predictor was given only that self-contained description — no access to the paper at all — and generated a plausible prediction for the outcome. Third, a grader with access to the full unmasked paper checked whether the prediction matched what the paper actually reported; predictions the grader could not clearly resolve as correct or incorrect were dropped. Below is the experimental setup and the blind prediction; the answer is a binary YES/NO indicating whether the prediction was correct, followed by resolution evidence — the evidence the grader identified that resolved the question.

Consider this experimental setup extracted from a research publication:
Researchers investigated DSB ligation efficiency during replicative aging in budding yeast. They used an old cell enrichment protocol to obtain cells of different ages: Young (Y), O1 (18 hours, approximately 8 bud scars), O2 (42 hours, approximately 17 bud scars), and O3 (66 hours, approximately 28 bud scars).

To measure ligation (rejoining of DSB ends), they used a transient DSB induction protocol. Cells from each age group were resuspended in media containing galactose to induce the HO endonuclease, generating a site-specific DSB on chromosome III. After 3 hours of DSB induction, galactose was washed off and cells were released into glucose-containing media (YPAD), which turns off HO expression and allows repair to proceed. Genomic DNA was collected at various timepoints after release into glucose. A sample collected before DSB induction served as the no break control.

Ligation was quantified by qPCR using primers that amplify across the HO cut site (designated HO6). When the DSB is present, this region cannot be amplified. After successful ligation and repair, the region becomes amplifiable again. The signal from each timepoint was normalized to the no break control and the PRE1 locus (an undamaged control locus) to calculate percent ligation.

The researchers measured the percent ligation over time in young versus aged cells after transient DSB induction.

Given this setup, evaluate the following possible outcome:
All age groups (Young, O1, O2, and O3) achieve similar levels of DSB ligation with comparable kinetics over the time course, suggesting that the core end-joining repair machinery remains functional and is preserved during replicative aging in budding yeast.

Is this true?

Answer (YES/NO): NO